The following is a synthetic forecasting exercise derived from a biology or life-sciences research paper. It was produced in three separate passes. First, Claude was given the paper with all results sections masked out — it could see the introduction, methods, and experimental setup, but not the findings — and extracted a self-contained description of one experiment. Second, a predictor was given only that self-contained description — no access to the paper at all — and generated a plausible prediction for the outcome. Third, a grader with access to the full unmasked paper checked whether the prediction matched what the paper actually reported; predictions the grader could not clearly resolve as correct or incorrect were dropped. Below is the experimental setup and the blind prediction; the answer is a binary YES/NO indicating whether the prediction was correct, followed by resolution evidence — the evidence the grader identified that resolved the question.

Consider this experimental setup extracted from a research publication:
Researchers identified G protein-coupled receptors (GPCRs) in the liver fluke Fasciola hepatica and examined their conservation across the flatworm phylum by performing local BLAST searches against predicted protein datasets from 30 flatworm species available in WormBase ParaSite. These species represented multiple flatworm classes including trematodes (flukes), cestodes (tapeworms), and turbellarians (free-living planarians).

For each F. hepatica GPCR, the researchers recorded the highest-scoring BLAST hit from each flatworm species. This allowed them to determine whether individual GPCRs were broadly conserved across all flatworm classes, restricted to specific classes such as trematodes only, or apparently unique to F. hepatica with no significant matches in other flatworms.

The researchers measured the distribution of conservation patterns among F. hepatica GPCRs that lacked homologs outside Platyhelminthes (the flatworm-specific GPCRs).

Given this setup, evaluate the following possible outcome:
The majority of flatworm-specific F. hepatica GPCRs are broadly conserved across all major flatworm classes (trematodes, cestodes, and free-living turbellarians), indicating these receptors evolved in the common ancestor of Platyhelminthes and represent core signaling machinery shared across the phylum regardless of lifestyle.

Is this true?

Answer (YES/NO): NO